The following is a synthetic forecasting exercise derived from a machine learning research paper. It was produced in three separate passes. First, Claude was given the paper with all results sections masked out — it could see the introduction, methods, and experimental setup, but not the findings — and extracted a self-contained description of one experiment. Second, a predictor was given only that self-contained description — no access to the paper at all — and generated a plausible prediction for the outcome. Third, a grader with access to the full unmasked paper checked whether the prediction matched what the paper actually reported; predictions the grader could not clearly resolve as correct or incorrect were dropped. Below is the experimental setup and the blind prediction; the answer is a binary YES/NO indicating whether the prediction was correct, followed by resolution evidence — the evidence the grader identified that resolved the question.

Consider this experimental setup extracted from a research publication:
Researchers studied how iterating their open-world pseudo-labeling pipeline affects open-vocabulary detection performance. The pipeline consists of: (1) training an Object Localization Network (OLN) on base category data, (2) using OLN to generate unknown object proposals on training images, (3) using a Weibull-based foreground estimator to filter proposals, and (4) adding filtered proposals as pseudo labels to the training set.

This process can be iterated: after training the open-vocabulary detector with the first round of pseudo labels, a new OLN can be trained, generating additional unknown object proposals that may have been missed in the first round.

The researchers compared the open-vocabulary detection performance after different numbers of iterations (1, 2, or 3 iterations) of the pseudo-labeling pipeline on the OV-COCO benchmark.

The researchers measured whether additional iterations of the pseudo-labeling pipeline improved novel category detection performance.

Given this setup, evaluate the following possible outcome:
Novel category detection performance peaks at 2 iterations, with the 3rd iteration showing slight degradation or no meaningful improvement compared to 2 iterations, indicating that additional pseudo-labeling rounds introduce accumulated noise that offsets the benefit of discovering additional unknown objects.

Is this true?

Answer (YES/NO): YES